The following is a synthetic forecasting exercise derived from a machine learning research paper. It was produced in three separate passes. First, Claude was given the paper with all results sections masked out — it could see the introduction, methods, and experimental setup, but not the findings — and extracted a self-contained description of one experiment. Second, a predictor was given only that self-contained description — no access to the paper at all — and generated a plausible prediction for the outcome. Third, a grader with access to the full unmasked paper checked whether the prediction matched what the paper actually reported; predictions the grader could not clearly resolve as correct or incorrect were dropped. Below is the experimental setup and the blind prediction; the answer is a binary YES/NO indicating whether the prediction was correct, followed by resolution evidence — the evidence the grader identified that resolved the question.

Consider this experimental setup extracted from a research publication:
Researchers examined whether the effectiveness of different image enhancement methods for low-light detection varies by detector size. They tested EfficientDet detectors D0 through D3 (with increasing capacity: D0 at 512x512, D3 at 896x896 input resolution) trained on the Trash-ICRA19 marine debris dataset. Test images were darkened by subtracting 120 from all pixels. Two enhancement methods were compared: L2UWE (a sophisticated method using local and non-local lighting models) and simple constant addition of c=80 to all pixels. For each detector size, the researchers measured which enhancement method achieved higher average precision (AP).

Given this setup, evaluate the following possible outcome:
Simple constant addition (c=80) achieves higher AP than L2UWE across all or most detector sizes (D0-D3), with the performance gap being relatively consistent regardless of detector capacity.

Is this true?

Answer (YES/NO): NO